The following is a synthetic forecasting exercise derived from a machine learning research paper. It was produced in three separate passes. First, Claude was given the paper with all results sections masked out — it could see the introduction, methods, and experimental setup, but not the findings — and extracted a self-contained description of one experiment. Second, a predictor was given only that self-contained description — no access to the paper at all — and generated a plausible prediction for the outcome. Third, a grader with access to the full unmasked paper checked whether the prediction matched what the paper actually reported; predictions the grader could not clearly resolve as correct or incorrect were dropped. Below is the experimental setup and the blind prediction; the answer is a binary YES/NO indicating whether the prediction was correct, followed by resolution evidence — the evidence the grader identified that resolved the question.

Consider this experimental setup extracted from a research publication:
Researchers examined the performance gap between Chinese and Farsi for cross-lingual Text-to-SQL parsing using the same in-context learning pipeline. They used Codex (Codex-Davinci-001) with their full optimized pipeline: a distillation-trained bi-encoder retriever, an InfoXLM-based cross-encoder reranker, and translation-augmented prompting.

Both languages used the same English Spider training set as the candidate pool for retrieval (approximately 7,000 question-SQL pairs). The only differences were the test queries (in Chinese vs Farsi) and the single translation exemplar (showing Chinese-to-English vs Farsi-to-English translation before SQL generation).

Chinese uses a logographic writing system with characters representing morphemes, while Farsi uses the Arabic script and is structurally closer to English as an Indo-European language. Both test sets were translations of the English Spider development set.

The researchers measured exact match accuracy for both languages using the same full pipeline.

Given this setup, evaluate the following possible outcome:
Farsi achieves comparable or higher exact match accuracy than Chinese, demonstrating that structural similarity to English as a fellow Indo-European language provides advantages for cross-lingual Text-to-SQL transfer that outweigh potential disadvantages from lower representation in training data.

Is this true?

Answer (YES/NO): NO